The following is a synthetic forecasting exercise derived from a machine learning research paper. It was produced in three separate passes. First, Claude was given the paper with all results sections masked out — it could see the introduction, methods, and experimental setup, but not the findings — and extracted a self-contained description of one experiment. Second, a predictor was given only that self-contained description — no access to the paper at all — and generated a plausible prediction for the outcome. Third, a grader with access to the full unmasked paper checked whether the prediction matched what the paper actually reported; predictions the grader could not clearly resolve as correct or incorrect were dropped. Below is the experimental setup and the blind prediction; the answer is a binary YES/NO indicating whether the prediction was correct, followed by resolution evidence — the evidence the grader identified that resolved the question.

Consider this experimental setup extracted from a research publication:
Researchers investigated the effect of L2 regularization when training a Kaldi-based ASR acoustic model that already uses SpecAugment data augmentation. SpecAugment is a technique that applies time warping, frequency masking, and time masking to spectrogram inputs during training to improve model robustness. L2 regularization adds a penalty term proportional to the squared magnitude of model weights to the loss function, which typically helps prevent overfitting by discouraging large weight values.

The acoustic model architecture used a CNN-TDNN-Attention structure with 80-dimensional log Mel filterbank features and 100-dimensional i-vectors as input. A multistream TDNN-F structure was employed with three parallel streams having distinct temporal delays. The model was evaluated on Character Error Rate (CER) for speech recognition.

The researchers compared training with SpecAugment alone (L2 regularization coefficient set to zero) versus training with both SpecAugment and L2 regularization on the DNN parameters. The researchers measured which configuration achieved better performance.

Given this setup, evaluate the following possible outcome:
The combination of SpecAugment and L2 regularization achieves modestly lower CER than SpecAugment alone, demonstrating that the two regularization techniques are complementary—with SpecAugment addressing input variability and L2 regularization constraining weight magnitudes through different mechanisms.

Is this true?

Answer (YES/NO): NO